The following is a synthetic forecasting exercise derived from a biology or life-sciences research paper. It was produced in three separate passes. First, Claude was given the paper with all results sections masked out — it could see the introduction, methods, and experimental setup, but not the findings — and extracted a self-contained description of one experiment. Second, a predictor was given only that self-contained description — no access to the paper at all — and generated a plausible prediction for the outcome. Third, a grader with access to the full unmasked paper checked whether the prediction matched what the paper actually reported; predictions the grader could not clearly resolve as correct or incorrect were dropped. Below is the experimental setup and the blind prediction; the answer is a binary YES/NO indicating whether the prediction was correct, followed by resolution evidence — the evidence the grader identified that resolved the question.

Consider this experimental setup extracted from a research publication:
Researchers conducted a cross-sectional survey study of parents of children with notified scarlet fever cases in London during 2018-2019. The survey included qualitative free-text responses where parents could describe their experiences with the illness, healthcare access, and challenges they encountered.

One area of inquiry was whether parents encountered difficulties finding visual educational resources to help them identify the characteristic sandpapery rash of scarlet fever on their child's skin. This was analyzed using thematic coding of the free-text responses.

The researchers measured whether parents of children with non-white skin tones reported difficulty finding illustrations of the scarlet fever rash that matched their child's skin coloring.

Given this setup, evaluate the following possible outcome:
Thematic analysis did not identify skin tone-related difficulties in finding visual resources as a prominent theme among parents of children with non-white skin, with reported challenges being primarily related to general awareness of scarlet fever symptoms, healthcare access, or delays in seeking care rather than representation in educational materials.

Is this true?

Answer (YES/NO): NO